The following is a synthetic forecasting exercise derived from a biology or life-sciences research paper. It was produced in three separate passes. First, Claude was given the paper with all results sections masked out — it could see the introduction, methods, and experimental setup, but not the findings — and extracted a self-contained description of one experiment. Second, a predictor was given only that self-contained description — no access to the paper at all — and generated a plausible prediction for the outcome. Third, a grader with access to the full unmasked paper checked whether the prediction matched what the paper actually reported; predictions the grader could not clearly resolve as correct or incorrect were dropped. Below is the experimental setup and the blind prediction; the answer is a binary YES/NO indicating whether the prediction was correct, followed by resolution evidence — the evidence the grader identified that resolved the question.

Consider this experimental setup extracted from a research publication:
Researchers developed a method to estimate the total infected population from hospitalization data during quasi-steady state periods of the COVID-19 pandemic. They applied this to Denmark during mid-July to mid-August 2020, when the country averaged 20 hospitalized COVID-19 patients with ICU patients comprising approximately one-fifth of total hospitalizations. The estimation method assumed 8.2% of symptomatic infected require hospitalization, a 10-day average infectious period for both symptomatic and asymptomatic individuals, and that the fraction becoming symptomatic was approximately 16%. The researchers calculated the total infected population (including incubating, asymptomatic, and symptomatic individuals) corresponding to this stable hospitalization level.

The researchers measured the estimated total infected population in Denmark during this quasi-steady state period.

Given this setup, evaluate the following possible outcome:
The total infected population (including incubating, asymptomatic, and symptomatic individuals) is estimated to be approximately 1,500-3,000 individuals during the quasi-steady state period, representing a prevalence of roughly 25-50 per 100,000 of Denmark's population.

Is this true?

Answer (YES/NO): YES